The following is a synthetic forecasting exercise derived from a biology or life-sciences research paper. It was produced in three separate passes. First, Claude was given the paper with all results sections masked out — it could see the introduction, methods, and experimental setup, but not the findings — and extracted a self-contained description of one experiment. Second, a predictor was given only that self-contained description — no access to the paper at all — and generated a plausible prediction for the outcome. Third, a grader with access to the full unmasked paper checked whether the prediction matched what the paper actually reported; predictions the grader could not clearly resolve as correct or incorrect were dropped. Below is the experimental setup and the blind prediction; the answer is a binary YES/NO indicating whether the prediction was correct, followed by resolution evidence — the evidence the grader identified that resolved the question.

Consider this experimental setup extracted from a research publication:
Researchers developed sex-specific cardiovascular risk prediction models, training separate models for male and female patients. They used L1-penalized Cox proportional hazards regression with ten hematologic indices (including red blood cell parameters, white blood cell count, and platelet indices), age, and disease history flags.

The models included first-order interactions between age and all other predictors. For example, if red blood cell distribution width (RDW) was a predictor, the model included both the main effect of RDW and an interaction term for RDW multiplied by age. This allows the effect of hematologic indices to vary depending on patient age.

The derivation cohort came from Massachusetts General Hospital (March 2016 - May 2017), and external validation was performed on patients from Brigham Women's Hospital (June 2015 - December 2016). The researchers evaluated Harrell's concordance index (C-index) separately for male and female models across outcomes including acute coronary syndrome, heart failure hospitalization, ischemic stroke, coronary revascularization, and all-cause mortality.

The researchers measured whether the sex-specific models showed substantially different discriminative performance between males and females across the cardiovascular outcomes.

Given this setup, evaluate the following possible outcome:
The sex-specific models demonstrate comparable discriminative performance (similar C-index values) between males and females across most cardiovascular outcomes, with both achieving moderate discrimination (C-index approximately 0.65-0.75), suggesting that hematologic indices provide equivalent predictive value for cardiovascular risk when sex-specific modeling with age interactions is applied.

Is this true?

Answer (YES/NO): NO